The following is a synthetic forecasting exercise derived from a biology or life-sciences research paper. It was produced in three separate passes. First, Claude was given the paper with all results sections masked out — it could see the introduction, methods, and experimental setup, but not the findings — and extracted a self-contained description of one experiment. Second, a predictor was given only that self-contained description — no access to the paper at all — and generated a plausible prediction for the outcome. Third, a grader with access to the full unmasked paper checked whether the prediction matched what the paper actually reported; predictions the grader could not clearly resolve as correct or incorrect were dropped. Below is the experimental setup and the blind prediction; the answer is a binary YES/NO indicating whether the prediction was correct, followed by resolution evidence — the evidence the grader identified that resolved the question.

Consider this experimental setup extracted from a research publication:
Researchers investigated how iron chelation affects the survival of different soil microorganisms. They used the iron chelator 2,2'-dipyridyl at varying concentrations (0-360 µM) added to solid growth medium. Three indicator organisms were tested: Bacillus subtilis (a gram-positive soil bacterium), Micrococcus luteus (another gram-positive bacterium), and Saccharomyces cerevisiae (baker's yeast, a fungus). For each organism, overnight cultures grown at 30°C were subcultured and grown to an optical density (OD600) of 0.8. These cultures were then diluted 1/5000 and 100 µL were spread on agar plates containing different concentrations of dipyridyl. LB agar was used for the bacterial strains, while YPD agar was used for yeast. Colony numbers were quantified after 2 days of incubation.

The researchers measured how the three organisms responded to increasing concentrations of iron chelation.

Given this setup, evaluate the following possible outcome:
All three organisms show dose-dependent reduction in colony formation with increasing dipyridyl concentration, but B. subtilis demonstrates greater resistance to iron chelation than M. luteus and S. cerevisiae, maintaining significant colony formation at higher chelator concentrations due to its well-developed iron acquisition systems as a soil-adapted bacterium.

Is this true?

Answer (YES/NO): NO